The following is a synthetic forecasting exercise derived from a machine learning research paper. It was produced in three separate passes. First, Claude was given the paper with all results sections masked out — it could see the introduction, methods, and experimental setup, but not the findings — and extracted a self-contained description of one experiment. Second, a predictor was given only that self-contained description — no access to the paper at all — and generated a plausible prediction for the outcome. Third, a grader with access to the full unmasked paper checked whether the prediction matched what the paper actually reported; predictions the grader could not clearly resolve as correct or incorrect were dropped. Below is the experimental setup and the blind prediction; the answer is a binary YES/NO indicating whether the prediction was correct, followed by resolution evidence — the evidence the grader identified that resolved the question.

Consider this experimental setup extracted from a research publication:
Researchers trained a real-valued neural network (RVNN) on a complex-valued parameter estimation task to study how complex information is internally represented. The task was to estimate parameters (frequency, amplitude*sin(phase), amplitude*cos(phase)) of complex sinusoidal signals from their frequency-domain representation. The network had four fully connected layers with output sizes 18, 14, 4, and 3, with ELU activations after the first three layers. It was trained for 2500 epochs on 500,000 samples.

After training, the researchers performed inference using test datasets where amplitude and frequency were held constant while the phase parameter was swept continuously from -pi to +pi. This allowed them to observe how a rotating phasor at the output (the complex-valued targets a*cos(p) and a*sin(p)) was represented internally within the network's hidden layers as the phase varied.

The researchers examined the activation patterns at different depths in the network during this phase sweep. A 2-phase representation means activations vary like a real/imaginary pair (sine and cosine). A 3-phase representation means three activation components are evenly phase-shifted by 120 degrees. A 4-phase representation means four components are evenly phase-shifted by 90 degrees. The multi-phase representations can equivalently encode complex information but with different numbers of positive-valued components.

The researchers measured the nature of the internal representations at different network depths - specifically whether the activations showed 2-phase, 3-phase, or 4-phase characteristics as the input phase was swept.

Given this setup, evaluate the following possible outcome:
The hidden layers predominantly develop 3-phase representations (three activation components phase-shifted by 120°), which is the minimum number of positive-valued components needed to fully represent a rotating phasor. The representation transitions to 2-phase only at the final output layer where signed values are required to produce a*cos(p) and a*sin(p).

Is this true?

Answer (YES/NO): NO